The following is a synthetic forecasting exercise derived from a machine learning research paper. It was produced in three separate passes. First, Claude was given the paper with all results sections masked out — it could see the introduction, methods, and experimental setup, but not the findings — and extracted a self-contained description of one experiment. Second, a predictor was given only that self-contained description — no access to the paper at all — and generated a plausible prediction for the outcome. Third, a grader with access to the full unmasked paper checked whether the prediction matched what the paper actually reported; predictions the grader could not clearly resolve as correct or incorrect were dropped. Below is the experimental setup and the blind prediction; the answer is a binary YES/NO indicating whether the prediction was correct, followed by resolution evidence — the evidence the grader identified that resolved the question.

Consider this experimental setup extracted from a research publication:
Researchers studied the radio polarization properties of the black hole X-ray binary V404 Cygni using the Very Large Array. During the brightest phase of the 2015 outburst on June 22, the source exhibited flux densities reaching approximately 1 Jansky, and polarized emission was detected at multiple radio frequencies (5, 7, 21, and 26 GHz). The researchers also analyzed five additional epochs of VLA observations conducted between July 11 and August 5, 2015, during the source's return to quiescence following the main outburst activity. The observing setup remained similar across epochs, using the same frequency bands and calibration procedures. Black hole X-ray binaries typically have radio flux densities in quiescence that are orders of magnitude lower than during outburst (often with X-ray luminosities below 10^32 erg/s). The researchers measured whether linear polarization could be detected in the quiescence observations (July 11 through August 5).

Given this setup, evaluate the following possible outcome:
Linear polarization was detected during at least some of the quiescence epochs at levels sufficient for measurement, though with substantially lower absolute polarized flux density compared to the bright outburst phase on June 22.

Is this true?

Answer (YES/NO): NO